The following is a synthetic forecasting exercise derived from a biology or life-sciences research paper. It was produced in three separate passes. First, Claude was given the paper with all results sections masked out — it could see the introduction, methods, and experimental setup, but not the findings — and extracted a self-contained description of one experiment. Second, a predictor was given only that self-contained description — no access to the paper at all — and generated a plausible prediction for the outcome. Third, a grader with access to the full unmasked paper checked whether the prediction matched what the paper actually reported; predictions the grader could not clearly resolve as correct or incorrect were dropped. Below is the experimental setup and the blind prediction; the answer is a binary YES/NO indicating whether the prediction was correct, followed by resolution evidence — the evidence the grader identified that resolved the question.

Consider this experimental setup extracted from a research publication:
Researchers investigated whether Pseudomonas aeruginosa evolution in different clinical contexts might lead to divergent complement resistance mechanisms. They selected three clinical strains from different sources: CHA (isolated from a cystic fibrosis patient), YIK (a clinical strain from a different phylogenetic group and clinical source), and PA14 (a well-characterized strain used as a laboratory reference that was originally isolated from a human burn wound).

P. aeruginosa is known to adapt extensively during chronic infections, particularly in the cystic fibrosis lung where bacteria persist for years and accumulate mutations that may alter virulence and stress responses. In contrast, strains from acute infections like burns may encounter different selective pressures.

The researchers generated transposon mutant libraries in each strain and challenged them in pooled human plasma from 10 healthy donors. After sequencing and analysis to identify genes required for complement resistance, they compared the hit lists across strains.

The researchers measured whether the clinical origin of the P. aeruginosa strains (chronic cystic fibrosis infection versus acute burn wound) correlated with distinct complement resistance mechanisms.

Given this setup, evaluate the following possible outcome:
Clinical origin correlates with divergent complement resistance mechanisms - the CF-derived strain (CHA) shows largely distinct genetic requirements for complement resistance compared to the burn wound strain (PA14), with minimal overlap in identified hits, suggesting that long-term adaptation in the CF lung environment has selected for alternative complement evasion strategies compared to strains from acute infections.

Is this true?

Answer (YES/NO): NO